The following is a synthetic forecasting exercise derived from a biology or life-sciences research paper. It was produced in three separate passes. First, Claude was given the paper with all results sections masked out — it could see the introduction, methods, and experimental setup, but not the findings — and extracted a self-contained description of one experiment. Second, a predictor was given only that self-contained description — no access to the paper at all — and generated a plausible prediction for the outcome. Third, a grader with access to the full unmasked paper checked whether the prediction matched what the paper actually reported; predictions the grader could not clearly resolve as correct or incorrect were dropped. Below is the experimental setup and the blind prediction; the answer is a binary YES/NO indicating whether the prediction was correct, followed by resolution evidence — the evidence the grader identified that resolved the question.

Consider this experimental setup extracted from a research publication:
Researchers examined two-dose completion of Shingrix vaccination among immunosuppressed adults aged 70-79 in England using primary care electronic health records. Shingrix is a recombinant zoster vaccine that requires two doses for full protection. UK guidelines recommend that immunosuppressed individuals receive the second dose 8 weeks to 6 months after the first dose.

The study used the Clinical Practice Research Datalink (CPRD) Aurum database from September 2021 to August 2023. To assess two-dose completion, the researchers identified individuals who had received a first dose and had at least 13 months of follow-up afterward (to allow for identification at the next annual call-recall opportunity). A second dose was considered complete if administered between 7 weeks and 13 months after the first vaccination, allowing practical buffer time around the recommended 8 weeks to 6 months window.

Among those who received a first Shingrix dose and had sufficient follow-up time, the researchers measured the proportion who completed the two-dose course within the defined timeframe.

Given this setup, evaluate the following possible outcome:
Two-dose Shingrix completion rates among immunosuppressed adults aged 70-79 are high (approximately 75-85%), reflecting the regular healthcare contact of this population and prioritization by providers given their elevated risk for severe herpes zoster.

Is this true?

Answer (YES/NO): NO